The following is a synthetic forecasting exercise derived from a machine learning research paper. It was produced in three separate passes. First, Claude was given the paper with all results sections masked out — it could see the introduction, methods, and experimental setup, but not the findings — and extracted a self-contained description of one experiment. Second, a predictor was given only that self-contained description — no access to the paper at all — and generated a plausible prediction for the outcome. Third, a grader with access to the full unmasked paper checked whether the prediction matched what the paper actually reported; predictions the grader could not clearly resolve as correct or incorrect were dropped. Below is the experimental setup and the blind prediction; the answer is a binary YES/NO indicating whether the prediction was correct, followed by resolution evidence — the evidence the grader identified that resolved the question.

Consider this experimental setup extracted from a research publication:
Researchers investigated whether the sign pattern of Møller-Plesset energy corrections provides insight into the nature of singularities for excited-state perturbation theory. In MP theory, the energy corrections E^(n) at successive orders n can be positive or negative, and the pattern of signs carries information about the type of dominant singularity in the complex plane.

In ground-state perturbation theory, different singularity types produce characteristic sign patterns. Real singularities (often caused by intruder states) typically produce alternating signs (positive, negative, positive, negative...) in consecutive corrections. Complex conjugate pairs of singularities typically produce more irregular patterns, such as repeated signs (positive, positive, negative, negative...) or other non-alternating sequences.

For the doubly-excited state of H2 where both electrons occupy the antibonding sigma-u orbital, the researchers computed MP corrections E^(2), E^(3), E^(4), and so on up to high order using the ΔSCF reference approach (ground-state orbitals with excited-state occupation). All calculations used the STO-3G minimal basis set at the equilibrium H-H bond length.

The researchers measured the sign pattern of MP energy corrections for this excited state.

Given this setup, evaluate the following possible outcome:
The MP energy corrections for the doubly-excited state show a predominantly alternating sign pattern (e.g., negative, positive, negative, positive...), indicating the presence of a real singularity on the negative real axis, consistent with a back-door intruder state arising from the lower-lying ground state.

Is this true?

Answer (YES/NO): NO